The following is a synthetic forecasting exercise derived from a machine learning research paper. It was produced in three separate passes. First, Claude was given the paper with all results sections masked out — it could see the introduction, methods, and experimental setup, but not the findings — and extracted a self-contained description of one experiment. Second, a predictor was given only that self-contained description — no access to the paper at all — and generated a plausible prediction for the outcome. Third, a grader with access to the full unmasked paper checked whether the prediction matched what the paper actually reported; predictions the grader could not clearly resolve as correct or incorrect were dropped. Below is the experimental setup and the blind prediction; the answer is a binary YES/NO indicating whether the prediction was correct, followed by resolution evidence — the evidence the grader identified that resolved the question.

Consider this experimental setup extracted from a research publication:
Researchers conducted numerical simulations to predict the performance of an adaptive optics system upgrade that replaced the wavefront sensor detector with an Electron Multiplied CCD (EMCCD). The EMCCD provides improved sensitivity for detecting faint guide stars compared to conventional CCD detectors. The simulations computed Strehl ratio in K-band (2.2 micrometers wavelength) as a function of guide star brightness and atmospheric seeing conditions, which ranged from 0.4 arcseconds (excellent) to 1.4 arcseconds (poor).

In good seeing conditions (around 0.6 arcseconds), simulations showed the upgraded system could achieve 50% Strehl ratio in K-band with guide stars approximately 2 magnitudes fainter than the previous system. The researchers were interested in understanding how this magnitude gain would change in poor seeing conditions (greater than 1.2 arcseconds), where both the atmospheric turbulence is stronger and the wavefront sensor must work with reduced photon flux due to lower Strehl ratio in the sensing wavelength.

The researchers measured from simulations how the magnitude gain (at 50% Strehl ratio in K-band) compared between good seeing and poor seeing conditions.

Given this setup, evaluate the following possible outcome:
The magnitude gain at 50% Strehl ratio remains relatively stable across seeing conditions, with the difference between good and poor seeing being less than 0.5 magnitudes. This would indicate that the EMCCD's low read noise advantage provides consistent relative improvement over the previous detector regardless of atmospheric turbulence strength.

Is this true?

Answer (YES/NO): NO